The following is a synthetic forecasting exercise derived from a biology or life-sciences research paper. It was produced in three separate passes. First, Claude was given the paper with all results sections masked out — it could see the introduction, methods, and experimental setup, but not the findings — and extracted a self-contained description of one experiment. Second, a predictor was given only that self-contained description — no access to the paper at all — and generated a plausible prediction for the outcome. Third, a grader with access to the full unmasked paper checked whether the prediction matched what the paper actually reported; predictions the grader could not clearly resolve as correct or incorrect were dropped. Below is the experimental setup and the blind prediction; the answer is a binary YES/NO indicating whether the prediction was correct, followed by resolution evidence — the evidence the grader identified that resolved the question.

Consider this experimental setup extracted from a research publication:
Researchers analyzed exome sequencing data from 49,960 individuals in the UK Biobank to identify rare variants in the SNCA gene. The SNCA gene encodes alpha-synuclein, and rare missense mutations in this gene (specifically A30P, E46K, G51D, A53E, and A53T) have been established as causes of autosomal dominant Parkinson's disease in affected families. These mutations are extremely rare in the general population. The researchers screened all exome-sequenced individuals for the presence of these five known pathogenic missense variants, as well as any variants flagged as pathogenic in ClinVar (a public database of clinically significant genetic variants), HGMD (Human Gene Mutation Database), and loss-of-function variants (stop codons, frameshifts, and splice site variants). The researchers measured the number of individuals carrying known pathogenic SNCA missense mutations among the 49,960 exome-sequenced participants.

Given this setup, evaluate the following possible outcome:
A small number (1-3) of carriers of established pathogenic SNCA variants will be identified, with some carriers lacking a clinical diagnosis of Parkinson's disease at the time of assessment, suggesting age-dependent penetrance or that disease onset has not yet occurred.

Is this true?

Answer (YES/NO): NO